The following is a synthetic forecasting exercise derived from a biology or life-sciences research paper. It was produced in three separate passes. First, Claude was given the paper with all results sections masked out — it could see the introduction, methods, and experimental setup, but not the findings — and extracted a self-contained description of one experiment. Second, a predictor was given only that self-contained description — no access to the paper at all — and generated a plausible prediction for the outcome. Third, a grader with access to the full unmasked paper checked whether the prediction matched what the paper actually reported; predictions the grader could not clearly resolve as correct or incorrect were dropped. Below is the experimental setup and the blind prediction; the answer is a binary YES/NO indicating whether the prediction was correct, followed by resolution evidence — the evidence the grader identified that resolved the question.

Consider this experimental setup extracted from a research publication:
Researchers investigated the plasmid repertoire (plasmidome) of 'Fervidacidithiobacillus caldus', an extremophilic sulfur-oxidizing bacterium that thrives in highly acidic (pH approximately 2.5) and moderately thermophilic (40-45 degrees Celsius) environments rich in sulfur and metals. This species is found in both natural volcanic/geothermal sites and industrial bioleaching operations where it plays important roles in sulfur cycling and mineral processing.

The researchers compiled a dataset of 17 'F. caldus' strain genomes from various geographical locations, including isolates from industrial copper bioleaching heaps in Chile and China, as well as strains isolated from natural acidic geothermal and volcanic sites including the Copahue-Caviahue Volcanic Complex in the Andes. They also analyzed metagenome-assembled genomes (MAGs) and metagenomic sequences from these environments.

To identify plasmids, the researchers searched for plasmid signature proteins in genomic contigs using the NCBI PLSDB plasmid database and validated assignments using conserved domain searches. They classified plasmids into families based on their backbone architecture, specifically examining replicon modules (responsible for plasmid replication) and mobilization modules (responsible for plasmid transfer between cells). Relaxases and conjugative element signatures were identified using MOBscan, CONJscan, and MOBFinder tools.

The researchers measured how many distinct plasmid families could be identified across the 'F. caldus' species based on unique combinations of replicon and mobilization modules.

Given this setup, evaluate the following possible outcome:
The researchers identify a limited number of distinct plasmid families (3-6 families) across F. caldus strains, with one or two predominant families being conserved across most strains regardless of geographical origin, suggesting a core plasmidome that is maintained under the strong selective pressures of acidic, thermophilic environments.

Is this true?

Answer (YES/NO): YES